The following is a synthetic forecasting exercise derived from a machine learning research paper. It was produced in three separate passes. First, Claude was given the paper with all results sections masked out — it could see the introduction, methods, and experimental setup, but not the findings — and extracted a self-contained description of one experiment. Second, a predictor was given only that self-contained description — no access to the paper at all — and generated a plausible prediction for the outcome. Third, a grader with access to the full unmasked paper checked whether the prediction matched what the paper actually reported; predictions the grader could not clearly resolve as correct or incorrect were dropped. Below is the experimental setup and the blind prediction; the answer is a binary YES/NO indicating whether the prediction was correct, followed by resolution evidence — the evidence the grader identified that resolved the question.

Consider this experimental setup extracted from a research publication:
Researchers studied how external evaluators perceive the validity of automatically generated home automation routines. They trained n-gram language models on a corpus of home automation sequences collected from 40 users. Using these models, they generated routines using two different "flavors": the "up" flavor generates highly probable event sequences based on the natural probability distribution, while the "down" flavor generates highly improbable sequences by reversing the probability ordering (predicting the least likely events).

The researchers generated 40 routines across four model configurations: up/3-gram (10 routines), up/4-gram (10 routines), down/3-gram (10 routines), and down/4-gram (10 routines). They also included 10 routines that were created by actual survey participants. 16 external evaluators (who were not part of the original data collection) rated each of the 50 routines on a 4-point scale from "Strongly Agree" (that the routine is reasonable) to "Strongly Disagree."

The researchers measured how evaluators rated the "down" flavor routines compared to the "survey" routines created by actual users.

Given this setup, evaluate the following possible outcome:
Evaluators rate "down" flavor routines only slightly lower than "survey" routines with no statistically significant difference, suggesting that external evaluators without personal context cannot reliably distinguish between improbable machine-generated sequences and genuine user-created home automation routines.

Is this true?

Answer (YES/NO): NO